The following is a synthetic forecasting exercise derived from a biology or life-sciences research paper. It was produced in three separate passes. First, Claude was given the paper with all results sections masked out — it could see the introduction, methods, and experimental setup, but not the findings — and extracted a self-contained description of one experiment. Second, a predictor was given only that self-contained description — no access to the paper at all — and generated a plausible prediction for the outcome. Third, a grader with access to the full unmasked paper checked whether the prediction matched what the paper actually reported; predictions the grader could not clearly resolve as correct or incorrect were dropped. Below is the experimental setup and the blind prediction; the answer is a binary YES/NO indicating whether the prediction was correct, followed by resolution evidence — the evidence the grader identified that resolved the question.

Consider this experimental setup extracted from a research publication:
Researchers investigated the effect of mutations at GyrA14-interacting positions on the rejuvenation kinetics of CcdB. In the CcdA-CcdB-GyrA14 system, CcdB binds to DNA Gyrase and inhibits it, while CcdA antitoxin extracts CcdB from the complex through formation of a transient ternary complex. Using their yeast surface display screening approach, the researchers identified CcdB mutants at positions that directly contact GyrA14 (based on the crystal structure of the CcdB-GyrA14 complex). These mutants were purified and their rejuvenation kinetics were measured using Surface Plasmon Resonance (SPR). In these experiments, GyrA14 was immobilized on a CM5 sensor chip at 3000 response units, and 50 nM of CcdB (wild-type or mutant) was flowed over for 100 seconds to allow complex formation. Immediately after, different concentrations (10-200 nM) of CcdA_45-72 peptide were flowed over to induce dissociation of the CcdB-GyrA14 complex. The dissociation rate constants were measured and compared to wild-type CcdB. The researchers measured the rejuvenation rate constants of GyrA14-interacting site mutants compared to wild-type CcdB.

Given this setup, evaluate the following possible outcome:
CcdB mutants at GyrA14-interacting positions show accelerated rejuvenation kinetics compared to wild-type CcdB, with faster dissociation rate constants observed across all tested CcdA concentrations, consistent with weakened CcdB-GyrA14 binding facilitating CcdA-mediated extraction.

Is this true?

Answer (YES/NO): NO